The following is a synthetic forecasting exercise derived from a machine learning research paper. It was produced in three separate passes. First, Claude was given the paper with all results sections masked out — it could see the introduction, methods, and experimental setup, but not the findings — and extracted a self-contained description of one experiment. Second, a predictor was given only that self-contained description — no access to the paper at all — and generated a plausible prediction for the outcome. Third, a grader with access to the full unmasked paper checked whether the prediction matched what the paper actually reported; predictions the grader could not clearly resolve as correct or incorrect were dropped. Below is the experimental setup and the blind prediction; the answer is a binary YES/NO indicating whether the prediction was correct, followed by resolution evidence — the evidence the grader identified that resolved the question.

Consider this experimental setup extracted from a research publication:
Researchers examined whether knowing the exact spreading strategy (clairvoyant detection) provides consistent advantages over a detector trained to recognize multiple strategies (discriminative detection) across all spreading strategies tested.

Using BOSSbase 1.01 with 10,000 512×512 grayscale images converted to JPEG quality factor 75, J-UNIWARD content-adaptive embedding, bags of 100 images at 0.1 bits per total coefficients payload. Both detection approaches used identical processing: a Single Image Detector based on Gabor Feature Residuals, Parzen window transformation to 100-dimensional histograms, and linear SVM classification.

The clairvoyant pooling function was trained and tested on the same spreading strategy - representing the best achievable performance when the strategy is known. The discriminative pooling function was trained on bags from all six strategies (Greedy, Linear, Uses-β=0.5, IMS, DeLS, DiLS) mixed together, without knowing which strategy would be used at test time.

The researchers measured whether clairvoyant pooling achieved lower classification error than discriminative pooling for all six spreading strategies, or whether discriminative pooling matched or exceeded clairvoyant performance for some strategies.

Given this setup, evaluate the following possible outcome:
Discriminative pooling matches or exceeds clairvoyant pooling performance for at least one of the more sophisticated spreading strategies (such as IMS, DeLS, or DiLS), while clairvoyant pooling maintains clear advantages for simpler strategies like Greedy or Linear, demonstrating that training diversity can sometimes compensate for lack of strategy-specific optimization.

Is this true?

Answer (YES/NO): NO